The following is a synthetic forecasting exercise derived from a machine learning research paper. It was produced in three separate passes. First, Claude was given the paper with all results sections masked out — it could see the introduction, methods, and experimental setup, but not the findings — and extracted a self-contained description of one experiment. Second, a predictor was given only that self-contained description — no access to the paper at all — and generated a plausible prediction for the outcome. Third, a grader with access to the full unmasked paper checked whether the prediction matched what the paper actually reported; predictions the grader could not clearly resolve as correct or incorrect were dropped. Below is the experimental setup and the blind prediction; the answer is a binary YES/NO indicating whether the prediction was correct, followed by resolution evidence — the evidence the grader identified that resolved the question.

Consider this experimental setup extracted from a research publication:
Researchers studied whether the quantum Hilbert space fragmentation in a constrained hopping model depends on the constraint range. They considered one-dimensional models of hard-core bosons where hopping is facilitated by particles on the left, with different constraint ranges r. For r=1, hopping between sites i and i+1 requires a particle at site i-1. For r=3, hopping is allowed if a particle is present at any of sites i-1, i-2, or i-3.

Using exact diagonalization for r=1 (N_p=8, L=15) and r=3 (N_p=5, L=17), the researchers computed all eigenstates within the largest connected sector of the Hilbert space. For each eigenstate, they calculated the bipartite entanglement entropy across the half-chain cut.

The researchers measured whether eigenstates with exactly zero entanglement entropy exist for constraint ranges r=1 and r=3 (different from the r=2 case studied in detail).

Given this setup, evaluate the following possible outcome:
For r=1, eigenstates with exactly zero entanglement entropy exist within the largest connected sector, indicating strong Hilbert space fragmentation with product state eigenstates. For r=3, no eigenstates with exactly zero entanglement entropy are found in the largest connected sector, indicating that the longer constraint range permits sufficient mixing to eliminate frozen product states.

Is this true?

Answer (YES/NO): NO